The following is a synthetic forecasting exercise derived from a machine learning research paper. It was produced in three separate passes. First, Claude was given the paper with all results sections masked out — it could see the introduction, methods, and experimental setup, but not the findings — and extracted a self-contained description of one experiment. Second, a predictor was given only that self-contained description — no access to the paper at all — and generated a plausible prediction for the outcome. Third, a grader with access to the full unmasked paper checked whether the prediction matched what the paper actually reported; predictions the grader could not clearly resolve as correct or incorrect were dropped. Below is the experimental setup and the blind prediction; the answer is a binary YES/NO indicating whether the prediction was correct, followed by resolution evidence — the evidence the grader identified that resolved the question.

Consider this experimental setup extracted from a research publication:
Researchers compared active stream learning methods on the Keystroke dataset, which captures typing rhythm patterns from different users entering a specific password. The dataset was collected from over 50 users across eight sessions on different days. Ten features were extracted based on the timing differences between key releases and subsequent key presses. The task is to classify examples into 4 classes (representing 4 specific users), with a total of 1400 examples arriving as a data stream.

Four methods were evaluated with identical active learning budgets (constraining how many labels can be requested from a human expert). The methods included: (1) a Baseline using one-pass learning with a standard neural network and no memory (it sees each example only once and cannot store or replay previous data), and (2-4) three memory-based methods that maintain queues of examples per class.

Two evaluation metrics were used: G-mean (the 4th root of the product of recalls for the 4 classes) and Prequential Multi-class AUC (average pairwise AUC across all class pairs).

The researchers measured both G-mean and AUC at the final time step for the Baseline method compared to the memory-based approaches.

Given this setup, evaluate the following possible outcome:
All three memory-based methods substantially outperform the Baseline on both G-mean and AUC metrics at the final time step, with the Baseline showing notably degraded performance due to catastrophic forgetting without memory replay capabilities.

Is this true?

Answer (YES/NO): NO